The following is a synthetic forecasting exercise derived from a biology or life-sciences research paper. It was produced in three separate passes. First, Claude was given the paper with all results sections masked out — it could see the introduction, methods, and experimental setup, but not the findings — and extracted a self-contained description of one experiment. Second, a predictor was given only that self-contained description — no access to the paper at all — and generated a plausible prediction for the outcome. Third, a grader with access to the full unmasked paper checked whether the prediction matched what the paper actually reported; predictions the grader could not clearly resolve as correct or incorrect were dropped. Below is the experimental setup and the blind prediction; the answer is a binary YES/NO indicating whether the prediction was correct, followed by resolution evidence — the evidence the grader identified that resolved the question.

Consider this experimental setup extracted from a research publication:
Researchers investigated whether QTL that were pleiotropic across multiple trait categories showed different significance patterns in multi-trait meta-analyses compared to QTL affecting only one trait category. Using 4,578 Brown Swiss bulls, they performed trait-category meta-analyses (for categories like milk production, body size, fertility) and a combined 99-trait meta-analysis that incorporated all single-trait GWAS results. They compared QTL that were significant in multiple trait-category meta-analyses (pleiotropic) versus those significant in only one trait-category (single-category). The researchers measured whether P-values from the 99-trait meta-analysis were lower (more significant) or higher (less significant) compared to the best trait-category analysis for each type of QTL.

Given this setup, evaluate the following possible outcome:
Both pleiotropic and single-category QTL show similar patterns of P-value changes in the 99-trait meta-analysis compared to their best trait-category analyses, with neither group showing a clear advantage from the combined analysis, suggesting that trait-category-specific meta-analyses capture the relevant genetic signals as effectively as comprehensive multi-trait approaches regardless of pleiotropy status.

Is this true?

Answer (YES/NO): NO